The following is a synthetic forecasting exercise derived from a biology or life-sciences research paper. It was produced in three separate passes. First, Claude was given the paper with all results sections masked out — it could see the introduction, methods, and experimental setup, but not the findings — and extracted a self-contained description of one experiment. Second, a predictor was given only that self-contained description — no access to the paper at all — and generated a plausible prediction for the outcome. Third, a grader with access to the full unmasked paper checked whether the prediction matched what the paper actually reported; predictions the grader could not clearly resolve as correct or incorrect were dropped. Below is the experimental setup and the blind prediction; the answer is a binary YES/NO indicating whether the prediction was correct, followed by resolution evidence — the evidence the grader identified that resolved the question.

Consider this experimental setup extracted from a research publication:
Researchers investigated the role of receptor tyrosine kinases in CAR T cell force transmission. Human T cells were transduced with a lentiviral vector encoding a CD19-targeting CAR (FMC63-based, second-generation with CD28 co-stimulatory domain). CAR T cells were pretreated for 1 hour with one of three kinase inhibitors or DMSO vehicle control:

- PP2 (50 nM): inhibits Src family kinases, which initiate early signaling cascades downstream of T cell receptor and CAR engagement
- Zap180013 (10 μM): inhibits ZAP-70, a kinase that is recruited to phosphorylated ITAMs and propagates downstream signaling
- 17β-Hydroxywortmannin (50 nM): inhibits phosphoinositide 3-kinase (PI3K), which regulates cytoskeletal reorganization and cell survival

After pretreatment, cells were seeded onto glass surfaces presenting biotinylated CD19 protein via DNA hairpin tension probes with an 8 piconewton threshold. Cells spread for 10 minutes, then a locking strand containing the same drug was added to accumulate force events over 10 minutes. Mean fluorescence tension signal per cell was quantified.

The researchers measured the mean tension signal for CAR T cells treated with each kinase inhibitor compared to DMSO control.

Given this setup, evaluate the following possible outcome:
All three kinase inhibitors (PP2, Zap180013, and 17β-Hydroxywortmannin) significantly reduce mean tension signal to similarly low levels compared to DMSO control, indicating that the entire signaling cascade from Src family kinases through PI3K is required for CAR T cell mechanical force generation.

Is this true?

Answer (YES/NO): NO